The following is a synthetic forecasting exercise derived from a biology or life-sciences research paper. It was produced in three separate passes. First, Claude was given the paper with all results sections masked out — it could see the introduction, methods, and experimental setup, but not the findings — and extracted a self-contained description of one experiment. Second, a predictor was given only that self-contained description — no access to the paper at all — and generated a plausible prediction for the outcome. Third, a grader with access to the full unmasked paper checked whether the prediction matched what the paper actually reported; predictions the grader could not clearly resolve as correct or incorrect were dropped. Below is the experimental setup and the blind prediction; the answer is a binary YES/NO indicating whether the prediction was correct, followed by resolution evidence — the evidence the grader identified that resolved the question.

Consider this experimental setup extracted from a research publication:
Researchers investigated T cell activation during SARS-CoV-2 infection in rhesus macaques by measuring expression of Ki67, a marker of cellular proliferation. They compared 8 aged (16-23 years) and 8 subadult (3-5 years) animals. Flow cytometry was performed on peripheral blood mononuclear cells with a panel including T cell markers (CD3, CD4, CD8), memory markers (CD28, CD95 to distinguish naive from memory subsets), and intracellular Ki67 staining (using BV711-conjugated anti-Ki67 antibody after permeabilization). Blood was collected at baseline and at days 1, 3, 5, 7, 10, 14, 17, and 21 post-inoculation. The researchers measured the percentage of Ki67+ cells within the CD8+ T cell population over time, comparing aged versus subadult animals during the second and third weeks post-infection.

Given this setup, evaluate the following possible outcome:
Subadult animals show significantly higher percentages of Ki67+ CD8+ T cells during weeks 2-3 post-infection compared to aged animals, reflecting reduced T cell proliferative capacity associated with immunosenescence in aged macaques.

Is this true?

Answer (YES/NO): YES